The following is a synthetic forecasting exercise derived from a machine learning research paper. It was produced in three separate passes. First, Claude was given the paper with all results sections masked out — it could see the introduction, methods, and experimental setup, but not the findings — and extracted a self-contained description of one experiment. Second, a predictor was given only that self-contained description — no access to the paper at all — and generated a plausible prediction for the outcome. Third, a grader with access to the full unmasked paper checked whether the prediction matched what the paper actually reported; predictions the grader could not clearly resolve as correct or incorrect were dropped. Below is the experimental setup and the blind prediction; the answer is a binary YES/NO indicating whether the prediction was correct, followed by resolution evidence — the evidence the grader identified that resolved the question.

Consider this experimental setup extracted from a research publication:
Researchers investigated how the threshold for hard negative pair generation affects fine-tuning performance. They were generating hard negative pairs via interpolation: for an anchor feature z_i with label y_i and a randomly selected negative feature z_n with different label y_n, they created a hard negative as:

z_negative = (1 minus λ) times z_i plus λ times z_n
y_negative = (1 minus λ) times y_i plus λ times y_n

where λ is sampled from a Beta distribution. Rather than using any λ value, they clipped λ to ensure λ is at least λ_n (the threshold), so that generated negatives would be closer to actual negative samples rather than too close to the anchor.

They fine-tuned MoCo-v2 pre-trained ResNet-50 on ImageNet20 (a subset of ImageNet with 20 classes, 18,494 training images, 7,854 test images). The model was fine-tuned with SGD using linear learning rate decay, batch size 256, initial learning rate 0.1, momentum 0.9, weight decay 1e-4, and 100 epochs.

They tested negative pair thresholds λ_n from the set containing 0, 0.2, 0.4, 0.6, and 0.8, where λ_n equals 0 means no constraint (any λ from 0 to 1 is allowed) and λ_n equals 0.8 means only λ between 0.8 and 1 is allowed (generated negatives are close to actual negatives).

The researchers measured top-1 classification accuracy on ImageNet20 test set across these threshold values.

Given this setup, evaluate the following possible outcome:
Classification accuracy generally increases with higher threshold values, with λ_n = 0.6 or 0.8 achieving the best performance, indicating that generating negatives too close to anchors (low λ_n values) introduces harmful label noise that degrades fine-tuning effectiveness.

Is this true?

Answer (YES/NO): YES